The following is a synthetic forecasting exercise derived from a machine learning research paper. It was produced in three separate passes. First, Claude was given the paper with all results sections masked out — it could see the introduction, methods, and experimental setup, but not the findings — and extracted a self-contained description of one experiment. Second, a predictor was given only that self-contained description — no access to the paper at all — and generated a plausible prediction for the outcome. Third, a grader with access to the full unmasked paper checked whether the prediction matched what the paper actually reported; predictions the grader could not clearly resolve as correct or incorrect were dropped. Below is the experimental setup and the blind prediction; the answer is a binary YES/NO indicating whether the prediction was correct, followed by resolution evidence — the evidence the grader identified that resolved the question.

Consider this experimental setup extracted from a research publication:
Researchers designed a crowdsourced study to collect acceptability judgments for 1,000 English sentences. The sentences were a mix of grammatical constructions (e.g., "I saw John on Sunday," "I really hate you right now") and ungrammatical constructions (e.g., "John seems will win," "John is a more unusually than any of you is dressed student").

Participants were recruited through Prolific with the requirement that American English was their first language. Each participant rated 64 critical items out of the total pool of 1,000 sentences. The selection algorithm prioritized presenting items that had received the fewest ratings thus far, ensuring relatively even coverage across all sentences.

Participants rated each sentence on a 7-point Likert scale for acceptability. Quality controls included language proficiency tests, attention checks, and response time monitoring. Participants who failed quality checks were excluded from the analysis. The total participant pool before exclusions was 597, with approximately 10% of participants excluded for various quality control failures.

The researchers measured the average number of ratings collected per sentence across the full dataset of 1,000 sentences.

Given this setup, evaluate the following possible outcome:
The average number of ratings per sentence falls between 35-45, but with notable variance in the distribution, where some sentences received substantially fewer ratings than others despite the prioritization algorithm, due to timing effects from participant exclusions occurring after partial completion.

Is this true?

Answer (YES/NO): NO